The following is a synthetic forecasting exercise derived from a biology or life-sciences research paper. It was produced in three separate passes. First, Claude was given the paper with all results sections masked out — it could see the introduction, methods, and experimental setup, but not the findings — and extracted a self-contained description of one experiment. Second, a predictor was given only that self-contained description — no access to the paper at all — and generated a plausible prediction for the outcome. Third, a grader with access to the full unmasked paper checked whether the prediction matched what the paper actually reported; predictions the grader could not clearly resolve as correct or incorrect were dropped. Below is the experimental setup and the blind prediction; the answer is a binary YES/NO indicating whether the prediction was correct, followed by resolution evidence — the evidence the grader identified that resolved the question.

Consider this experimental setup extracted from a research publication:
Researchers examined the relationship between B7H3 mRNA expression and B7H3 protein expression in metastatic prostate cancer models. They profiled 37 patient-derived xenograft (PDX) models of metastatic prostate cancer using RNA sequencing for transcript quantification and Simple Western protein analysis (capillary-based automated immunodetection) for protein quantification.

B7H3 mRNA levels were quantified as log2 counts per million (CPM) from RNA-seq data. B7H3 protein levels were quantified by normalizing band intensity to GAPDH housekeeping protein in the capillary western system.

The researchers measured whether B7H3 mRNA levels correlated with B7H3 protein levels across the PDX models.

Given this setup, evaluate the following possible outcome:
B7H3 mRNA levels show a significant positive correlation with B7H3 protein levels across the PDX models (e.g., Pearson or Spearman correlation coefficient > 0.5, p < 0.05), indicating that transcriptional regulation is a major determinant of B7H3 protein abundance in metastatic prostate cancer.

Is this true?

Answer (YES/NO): NO